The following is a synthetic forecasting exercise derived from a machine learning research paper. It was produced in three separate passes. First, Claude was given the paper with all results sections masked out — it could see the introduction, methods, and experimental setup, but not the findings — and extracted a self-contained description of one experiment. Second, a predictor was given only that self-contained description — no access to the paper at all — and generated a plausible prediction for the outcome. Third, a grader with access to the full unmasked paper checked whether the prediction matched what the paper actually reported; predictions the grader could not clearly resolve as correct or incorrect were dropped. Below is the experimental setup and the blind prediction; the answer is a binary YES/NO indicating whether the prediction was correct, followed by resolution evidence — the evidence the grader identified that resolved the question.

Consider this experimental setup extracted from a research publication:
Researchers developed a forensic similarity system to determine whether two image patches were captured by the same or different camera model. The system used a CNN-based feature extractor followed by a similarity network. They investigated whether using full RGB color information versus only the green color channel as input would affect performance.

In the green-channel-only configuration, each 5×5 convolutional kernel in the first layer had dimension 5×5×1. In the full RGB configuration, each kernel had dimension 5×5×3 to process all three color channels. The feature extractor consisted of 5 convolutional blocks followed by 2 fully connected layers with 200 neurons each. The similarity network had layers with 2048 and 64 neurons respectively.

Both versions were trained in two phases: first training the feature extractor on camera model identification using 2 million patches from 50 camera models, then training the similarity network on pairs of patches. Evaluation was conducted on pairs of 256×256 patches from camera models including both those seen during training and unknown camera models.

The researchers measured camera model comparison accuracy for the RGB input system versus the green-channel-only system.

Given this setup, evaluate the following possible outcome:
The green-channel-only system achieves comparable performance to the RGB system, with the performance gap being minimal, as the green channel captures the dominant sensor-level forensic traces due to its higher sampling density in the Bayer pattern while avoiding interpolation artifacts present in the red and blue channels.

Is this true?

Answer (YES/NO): NO